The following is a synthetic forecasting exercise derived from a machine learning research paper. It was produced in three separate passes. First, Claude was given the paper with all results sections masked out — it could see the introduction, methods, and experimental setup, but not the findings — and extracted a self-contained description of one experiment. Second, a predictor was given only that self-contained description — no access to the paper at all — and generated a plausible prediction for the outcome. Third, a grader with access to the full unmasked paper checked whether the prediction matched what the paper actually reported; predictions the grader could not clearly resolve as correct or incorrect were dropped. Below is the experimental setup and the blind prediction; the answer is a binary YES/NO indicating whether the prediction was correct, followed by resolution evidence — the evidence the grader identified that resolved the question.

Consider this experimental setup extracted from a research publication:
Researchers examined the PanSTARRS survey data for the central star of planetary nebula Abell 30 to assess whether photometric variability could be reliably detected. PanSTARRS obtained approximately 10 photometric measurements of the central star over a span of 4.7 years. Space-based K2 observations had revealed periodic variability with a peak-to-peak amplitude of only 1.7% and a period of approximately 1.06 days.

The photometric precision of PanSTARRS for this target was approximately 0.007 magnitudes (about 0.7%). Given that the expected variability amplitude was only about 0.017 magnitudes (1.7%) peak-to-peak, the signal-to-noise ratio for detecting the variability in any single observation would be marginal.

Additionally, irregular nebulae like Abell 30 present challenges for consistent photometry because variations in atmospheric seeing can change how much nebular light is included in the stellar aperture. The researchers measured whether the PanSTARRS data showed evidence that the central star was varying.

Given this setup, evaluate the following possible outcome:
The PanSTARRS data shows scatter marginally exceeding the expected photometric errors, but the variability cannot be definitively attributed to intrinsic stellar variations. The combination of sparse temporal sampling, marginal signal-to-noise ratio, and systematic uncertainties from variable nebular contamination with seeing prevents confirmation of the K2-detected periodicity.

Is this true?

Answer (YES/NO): NO